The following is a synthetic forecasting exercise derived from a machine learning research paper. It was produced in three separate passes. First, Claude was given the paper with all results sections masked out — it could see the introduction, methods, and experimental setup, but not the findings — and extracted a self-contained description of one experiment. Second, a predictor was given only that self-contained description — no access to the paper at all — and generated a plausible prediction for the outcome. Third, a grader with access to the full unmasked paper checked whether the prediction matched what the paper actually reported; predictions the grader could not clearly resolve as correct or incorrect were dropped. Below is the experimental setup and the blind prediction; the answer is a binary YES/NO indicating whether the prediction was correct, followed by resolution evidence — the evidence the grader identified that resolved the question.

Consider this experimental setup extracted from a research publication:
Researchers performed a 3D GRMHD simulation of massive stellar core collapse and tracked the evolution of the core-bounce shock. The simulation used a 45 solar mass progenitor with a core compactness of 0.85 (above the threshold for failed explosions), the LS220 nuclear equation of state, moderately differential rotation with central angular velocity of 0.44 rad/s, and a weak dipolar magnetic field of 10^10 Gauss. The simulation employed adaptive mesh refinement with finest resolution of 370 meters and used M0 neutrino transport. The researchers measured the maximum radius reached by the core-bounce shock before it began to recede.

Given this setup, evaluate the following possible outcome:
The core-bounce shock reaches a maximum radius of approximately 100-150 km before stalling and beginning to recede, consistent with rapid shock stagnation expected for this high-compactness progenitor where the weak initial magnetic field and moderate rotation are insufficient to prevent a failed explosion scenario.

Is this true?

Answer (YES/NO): NO